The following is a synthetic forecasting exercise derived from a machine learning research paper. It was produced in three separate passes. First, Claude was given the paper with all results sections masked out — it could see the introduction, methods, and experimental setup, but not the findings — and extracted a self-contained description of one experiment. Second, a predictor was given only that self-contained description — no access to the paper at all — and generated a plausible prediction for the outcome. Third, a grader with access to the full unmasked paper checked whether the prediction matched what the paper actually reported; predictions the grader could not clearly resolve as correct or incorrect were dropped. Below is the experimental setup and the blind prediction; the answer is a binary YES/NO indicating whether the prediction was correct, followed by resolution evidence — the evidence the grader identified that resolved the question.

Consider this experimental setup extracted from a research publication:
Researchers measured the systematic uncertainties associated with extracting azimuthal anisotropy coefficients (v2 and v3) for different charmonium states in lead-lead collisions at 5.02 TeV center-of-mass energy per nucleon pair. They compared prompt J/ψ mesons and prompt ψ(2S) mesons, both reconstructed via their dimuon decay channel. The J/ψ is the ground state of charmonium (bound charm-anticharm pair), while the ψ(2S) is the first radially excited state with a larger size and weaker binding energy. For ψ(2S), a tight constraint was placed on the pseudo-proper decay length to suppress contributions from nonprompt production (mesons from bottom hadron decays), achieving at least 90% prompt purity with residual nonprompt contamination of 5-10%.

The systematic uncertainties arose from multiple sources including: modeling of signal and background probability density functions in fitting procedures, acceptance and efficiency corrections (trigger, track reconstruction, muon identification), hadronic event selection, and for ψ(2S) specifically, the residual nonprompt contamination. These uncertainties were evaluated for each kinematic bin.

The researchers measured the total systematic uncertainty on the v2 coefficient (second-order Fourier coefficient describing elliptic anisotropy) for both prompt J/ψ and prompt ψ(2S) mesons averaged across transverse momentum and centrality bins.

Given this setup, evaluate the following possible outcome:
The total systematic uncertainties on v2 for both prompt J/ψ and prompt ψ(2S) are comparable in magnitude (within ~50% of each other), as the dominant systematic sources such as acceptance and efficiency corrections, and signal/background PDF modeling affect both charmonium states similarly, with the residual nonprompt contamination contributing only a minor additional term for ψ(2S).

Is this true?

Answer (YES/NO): NO